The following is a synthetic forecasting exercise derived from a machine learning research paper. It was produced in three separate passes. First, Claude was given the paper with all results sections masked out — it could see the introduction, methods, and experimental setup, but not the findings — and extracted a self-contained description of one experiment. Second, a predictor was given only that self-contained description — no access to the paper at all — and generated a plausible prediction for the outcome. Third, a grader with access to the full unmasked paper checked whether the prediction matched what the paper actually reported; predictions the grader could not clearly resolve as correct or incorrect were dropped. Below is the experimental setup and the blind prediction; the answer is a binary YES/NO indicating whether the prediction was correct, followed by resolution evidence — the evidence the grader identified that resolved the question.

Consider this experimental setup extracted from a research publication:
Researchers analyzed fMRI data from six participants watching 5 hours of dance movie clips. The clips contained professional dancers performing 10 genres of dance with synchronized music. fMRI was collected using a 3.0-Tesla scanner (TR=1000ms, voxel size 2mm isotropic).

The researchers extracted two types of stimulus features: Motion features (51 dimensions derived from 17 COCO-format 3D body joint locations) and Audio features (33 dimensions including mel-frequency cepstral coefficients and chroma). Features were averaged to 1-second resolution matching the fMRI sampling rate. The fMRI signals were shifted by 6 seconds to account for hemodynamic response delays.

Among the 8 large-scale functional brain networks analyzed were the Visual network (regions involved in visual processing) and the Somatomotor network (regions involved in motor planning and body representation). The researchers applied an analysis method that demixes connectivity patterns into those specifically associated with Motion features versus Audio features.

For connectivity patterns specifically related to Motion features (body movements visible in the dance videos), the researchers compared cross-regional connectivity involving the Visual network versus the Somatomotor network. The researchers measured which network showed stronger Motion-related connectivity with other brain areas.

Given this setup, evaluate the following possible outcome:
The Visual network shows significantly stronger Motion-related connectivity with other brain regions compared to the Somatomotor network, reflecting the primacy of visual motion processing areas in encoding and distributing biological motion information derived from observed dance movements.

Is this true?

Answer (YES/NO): YES